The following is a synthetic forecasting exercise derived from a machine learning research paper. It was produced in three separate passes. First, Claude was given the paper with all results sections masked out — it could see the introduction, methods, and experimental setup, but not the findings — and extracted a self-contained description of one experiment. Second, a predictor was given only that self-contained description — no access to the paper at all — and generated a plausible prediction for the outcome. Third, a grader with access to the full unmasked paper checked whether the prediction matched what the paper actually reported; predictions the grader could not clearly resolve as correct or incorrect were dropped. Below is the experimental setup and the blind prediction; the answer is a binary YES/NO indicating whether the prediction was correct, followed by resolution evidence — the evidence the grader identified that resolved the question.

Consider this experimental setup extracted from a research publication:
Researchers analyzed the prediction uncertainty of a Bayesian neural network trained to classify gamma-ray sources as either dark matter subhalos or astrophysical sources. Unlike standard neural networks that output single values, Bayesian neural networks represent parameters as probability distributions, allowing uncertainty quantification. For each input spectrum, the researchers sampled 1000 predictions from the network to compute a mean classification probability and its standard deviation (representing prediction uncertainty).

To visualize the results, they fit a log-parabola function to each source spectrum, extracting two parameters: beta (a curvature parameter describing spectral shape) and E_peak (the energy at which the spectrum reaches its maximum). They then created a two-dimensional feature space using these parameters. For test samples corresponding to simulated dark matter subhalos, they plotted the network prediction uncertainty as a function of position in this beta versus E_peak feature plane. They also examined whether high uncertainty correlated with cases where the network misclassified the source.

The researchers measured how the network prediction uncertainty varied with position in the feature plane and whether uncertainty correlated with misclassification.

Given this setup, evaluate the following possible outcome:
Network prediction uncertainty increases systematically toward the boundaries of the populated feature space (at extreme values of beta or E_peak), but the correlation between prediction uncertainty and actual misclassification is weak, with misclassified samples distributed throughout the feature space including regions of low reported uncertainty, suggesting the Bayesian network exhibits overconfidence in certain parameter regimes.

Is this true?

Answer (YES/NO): NO